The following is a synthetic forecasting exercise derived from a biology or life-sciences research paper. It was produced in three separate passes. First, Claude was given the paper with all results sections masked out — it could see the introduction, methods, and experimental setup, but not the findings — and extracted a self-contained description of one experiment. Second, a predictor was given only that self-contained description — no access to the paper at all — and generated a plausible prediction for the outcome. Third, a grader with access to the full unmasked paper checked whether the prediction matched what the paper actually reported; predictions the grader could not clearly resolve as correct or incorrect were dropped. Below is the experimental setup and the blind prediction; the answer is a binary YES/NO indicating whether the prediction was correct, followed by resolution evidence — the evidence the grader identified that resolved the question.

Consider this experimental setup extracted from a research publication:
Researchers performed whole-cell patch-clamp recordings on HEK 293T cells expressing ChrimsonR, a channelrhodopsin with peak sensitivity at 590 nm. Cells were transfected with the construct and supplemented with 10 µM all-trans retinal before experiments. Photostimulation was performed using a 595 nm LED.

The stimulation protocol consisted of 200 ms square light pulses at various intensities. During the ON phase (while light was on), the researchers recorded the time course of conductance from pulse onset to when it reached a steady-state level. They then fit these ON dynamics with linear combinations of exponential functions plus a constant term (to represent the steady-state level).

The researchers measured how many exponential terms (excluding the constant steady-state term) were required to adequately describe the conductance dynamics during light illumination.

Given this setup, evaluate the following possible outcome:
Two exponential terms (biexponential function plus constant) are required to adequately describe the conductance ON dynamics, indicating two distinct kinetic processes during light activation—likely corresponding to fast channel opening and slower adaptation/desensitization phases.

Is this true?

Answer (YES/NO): NO